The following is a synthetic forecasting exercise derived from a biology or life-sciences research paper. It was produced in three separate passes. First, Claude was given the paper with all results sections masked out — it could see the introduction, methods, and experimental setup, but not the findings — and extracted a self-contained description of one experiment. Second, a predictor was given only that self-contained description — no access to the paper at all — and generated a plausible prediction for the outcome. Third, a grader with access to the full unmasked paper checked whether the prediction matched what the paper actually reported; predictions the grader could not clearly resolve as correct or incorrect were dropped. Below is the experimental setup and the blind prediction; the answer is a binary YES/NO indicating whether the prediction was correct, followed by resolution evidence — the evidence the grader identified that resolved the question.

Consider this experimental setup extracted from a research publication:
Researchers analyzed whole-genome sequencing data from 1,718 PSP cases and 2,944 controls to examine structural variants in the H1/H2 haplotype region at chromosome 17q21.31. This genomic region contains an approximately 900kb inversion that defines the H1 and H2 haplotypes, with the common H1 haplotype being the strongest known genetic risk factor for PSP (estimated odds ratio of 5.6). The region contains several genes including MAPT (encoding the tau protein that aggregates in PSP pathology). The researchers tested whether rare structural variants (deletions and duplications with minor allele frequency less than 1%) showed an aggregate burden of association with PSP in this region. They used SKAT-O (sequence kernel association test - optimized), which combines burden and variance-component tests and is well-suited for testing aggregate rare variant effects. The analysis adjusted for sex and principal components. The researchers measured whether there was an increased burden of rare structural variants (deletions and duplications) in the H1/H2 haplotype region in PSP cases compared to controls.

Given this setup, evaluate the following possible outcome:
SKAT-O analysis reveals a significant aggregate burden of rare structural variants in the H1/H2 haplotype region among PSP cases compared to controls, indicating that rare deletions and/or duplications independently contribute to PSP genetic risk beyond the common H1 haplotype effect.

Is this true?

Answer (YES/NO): YES